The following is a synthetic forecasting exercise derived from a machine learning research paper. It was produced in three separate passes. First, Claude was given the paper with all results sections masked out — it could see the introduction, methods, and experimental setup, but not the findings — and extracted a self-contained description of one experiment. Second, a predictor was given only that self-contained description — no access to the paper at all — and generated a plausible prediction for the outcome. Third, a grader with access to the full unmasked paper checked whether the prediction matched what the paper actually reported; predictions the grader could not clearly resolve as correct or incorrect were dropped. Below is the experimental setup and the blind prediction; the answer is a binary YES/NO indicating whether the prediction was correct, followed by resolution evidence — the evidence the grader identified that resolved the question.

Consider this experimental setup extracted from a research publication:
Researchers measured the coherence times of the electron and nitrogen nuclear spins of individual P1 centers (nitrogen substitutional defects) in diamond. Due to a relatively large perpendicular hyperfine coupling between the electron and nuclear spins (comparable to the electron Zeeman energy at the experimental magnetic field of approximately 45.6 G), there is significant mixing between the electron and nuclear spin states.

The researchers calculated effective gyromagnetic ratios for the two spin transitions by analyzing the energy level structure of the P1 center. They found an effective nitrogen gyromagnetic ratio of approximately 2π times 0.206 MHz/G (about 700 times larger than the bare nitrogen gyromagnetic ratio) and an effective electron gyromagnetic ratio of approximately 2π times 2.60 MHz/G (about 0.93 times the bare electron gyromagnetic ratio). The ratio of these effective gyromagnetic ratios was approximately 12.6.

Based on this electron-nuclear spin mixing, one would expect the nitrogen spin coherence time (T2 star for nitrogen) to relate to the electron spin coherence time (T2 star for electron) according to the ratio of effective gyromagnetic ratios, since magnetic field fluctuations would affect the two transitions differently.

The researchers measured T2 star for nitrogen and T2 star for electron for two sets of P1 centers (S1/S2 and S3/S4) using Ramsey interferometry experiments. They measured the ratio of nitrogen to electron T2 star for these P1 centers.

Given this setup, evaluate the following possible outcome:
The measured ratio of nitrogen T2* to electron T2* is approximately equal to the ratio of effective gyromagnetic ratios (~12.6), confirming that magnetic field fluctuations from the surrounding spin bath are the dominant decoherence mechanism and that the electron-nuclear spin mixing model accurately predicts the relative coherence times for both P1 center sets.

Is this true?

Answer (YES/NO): NO